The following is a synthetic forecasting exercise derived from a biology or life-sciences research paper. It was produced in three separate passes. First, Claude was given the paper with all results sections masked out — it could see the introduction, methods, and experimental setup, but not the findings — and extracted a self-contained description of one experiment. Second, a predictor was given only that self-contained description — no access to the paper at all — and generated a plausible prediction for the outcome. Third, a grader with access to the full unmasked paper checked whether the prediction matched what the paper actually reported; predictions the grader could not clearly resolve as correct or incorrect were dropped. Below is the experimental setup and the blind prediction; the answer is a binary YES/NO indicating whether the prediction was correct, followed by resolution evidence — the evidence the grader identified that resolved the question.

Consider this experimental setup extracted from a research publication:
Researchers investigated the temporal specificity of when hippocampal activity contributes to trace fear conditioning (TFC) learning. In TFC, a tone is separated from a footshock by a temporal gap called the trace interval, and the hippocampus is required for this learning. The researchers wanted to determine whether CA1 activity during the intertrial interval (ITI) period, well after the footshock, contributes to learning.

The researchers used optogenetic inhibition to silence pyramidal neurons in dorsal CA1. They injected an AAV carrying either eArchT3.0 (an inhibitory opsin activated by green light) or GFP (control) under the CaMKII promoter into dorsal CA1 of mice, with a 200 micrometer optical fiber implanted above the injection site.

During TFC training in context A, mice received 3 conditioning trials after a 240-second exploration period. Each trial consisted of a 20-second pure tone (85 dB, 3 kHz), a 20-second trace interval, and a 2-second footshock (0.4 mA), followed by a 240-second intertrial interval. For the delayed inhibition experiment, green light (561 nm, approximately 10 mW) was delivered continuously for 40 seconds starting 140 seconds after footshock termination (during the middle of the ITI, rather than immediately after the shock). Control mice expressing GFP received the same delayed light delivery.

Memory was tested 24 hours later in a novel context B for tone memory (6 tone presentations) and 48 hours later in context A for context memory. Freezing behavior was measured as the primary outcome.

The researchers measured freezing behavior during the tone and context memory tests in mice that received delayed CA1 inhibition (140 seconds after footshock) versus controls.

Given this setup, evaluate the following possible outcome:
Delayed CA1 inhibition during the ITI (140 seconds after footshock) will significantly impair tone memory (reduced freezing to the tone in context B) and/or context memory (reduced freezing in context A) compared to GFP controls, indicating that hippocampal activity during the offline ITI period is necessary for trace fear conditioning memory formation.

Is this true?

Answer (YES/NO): NO